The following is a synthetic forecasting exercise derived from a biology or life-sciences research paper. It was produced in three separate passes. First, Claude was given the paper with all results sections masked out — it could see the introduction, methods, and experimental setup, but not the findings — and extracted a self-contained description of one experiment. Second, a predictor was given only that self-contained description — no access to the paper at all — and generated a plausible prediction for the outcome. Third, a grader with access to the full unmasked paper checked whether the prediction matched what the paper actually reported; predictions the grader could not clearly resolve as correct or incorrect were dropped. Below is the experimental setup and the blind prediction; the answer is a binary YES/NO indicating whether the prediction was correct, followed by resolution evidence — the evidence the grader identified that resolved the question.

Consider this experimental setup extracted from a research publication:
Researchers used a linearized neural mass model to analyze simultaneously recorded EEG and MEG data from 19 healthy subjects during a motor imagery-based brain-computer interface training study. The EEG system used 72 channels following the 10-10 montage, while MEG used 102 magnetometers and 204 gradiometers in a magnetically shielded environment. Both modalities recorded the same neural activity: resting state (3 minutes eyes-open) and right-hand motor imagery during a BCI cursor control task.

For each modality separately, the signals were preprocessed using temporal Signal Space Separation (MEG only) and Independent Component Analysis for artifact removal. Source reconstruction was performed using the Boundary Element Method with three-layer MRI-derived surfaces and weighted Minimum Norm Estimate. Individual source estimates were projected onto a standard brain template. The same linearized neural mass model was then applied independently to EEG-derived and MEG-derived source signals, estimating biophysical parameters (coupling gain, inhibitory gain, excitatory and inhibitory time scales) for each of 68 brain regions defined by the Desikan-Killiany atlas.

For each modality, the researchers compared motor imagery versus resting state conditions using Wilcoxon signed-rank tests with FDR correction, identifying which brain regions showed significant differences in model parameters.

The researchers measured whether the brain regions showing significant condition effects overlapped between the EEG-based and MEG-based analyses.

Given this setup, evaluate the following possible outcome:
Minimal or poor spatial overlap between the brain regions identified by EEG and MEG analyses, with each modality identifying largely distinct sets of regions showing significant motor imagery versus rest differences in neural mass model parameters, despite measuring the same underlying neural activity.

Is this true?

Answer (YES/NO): YES